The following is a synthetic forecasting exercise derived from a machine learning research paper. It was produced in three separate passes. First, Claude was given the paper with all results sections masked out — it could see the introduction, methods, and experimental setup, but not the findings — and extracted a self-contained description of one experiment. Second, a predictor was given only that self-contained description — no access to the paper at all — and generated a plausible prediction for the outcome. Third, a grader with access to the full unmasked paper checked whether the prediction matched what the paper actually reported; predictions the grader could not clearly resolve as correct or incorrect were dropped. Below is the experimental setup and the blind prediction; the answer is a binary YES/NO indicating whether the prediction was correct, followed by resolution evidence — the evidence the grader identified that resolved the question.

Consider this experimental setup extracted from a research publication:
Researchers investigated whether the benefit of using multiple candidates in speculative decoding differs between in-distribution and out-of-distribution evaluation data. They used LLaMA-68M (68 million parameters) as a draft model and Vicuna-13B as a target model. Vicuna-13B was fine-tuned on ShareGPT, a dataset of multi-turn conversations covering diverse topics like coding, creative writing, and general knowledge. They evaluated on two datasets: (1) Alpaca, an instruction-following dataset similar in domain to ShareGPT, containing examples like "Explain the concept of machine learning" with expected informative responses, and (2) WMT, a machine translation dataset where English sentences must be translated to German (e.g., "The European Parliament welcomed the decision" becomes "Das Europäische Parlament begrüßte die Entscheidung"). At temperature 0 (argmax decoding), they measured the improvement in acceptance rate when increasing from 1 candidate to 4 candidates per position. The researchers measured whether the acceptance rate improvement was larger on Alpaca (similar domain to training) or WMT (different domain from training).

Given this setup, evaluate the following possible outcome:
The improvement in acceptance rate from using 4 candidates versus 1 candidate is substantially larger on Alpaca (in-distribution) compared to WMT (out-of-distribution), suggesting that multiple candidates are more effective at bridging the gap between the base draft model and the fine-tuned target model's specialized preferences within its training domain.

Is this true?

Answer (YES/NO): YES